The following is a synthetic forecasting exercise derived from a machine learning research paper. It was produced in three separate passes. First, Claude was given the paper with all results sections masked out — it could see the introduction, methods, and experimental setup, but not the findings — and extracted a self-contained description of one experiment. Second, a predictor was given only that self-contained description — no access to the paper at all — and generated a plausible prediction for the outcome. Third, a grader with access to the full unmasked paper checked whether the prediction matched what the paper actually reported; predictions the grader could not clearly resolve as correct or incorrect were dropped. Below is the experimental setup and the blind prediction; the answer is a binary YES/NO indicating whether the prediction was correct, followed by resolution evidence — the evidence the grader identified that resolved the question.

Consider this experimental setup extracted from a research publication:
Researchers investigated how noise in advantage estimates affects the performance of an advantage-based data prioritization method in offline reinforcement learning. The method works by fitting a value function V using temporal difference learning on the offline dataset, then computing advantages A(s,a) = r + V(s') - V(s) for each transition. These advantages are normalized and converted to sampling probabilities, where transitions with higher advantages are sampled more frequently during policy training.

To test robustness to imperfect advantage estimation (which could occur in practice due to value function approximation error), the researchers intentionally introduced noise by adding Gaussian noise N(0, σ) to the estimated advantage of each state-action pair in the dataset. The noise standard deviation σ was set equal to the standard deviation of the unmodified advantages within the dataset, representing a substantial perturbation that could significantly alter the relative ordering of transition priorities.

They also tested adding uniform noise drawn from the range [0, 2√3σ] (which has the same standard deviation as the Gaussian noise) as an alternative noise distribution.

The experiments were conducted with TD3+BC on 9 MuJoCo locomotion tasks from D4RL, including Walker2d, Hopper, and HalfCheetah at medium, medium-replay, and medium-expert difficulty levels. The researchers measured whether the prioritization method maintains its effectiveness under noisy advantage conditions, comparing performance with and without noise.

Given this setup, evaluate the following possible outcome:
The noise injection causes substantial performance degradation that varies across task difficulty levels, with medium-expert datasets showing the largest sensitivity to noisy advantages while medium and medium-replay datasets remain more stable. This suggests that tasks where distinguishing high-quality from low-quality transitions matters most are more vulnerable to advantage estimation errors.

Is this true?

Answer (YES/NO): NO